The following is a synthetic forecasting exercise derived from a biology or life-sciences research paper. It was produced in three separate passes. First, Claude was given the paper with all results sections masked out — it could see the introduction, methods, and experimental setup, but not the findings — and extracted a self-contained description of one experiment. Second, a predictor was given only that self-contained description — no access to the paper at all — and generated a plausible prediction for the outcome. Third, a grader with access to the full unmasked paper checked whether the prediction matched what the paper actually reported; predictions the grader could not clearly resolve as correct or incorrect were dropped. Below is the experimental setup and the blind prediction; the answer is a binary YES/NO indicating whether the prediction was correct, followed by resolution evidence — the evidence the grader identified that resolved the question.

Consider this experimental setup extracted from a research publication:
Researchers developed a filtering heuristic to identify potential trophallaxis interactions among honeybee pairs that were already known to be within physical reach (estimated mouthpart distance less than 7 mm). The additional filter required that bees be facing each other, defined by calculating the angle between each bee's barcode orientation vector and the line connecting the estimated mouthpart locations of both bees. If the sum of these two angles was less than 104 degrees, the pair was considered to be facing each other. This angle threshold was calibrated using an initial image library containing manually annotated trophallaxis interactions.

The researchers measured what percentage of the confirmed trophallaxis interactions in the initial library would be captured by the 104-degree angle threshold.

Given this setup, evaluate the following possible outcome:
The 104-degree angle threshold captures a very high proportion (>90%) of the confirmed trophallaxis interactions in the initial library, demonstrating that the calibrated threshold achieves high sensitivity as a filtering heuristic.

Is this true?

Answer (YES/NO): YES